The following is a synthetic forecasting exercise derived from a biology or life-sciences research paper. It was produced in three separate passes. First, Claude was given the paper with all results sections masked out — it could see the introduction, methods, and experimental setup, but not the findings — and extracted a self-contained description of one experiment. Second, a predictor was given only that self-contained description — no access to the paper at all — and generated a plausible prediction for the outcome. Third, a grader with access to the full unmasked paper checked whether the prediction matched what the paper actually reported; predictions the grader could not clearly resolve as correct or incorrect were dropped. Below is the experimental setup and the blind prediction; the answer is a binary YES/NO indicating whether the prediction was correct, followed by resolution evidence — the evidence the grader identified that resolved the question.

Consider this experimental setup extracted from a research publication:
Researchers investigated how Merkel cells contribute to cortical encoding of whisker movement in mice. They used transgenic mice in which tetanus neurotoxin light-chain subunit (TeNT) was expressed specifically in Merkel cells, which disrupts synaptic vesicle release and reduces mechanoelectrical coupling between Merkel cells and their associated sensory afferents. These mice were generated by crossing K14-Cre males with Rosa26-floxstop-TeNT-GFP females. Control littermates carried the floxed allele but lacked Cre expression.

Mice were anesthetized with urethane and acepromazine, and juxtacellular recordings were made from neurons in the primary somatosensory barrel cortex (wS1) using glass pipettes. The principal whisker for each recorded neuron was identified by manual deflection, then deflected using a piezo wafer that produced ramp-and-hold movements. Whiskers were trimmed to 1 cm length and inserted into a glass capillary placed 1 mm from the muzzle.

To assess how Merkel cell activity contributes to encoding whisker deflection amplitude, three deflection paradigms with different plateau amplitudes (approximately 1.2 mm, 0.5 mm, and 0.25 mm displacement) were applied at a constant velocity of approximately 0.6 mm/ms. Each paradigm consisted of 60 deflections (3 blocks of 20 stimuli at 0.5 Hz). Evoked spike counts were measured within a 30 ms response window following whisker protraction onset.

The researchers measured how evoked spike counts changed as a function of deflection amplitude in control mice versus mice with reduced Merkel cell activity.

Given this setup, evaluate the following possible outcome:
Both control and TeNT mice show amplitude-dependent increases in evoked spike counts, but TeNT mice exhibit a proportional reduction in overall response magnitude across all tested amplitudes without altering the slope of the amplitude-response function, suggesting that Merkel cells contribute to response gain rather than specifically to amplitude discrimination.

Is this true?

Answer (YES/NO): NO